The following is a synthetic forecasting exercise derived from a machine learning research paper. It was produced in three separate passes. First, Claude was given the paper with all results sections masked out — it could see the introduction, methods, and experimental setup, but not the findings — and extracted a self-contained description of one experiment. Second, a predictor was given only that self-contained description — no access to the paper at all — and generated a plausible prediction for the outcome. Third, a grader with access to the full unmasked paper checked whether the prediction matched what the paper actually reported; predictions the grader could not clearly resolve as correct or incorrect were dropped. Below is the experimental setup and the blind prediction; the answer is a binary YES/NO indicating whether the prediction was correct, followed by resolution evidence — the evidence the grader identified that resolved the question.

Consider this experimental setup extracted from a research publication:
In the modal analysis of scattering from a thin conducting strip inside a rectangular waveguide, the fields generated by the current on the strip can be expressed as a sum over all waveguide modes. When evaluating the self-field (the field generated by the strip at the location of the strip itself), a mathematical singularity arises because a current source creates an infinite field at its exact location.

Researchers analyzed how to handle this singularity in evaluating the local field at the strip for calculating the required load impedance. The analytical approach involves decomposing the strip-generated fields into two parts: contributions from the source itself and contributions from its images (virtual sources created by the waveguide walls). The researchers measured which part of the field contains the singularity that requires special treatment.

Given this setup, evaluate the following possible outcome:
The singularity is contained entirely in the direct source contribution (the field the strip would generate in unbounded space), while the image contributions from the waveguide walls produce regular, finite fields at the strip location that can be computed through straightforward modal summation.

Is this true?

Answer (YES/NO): YES